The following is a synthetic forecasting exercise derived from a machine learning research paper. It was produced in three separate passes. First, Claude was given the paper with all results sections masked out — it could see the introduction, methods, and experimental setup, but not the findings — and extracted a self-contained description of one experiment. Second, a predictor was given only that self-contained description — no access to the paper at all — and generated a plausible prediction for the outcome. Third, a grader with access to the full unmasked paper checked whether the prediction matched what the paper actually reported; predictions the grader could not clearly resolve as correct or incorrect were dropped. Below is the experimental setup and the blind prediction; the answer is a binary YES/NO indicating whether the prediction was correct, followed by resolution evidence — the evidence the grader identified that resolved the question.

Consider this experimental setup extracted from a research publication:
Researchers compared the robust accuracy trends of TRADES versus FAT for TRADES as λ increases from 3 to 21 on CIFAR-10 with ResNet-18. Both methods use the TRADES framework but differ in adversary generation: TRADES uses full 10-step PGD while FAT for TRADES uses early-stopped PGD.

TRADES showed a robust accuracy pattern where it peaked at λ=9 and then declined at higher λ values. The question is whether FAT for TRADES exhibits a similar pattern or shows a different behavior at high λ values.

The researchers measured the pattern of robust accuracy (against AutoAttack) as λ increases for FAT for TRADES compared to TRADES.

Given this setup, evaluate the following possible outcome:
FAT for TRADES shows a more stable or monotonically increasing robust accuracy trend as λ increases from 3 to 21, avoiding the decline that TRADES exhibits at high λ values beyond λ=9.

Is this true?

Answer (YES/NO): YES